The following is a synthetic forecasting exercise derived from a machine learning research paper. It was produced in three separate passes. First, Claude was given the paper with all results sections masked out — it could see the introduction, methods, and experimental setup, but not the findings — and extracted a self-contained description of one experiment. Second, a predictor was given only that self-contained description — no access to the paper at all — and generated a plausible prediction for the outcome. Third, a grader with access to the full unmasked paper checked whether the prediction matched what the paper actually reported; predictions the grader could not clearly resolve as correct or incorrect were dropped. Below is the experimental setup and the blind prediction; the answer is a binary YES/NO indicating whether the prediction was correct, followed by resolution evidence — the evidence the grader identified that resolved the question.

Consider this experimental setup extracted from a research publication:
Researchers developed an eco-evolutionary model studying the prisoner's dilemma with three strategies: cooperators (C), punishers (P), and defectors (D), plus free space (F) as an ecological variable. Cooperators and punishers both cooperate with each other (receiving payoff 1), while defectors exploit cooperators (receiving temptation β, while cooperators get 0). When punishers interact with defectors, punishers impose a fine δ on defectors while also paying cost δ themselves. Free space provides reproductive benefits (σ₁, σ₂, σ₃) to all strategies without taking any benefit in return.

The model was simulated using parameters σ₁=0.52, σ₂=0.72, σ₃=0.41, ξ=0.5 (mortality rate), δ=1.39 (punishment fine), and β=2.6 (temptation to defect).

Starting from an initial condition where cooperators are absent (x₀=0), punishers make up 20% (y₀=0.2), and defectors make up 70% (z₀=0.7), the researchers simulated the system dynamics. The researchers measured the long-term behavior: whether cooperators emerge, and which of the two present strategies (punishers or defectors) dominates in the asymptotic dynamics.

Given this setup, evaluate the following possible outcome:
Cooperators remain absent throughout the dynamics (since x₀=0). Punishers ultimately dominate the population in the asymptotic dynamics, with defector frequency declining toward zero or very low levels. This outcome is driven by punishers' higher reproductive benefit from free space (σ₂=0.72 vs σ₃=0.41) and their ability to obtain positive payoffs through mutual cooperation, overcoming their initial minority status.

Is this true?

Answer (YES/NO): NO